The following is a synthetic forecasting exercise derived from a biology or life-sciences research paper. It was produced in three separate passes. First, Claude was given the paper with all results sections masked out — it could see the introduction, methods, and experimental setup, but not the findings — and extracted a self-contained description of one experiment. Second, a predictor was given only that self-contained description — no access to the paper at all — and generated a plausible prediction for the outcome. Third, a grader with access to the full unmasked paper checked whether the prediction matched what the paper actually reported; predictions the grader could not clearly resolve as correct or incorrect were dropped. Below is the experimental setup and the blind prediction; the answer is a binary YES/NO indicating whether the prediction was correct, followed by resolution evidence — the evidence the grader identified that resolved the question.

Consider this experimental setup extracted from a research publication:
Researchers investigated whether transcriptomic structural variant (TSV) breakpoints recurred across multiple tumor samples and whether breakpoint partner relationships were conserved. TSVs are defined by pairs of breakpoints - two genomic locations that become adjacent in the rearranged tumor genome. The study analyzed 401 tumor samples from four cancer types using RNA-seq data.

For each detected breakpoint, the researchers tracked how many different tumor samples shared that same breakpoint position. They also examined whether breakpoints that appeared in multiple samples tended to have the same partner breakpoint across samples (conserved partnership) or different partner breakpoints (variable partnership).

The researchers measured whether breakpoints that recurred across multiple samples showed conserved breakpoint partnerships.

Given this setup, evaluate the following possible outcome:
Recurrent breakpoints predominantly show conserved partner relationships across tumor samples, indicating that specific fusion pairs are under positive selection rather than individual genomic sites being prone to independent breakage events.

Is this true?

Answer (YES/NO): YES